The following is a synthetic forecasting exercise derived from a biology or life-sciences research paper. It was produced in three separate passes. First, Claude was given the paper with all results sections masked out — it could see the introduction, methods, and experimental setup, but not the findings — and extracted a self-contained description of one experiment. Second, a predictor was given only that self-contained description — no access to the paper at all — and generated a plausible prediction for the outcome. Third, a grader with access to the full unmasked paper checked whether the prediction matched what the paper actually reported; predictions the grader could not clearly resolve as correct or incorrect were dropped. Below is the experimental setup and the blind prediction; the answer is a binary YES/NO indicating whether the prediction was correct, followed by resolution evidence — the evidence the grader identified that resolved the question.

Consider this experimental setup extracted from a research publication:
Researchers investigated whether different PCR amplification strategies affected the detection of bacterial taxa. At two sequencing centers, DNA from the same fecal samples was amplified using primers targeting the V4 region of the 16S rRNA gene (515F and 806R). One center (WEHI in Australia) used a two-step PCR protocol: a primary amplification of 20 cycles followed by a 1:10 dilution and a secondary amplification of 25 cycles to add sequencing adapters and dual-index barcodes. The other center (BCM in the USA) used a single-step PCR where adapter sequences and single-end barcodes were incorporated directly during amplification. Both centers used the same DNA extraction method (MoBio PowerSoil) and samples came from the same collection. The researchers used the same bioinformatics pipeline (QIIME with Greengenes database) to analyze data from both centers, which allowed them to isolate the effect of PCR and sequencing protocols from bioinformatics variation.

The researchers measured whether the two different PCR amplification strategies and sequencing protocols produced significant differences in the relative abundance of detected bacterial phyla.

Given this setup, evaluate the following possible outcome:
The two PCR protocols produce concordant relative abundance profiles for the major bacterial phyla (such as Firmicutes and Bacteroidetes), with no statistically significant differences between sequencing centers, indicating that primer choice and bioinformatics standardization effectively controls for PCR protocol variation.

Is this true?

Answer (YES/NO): NO